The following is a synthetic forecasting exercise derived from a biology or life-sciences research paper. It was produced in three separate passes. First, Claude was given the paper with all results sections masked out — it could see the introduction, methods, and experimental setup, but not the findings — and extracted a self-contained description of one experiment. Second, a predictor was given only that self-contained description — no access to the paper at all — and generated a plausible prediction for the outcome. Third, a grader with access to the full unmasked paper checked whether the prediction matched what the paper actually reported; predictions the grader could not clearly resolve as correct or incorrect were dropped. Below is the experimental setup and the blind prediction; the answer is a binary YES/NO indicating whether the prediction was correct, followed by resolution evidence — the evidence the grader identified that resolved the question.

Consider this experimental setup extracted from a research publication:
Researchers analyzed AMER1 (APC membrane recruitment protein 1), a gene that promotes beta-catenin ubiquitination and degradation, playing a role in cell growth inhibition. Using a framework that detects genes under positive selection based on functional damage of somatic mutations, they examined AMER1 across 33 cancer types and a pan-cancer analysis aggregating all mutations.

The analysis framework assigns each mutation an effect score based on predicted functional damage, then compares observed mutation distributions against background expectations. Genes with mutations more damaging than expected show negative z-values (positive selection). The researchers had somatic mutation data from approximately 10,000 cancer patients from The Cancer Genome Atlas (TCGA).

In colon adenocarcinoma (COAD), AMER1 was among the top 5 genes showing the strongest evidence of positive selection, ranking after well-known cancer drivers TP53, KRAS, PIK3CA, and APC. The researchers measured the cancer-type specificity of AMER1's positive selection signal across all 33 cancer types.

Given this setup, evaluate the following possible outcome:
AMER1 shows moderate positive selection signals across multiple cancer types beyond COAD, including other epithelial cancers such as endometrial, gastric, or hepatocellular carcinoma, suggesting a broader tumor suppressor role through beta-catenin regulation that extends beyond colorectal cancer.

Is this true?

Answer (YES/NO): NO